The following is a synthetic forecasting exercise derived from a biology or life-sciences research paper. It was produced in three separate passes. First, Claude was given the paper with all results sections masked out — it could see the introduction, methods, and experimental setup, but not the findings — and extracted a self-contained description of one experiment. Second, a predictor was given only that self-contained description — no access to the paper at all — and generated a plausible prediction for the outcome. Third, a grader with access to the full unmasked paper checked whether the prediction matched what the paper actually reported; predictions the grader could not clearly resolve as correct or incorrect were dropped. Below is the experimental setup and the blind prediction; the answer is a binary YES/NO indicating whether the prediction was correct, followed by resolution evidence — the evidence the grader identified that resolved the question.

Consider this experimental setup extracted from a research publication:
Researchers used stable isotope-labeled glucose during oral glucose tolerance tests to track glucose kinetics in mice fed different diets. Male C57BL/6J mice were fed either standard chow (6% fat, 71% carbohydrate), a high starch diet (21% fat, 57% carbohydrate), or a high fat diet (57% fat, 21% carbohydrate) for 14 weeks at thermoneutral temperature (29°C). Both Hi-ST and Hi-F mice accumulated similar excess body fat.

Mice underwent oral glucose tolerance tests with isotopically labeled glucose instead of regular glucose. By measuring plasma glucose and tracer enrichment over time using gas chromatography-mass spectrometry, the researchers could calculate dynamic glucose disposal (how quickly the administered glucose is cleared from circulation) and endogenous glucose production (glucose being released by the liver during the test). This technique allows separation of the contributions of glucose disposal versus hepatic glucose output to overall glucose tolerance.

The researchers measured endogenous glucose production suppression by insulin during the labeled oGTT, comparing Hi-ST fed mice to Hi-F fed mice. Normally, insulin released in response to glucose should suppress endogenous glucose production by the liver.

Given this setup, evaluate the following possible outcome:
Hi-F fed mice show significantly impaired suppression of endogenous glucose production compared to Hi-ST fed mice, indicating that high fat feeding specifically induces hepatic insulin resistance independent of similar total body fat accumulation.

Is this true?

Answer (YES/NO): NO